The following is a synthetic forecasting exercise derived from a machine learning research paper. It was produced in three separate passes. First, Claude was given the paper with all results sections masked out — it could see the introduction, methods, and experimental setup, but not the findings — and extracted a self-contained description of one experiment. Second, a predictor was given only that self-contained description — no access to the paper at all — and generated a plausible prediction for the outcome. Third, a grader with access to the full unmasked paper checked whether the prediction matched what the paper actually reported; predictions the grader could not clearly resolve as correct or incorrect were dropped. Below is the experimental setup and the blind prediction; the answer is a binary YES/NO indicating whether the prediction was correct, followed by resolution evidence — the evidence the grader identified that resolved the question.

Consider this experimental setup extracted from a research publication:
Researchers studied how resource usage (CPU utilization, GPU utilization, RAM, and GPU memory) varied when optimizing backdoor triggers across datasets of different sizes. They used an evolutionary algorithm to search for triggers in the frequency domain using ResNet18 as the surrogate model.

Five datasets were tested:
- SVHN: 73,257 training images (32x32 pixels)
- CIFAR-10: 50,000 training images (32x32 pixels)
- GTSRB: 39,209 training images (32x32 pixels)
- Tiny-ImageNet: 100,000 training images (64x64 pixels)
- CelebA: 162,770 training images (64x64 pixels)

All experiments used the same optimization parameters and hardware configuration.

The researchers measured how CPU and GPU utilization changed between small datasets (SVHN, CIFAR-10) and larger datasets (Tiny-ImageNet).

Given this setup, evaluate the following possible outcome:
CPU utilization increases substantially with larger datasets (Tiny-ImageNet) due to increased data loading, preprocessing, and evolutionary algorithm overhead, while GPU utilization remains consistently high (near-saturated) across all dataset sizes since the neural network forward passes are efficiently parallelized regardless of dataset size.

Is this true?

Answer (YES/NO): NO